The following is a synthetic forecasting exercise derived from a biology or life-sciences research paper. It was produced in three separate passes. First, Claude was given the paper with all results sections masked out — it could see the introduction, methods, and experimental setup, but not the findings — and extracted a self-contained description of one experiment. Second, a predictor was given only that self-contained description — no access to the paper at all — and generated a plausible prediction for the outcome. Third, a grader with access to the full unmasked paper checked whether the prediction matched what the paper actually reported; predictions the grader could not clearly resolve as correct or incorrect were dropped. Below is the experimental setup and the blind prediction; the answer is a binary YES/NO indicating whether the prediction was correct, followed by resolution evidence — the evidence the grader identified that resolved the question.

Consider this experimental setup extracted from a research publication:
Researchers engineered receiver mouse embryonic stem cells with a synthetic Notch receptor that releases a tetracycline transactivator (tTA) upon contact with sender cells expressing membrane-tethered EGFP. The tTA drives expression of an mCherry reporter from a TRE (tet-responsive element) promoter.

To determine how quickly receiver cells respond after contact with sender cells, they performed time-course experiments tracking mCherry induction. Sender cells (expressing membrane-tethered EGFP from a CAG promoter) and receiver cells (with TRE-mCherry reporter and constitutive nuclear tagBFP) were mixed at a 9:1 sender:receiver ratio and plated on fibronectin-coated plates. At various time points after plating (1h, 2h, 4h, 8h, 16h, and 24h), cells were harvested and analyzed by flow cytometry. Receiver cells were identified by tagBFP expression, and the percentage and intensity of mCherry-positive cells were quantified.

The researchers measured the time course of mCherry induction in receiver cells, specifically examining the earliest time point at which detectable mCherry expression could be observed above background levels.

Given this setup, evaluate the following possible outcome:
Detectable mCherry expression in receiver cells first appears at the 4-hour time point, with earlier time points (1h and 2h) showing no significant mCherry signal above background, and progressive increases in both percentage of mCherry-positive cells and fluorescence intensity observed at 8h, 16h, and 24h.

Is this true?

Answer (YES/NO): NO